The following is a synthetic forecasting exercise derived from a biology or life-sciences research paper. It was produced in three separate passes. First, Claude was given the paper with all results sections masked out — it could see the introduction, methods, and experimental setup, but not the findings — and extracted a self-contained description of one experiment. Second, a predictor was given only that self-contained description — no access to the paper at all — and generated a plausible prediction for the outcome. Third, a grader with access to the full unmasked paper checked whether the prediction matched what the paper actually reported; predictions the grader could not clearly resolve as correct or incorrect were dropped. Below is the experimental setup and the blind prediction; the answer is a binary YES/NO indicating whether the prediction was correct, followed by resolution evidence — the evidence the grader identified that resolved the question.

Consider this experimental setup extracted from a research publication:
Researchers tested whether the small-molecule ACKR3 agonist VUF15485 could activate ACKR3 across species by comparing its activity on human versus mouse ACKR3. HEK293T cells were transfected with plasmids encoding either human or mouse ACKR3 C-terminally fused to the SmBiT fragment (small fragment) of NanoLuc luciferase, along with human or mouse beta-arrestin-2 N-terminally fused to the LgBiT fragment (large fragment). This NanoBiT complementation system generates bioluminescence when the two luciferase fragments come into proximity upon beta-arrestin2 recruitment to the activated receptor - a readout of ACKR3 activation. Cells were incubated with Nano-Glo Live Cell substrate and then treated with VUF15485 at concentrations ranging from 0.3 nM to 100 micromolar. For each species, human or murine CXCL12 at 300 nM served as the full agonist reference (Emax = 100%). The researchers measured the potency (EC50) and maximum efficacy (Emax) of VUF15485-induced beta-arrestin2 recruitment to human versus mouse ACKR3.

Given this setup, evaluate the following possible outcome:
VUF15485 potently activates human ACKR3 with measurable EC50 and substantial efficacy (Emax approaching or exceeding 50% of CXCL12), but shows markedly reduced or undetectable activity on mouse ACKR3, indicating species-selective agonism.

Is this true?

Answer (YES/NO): NO